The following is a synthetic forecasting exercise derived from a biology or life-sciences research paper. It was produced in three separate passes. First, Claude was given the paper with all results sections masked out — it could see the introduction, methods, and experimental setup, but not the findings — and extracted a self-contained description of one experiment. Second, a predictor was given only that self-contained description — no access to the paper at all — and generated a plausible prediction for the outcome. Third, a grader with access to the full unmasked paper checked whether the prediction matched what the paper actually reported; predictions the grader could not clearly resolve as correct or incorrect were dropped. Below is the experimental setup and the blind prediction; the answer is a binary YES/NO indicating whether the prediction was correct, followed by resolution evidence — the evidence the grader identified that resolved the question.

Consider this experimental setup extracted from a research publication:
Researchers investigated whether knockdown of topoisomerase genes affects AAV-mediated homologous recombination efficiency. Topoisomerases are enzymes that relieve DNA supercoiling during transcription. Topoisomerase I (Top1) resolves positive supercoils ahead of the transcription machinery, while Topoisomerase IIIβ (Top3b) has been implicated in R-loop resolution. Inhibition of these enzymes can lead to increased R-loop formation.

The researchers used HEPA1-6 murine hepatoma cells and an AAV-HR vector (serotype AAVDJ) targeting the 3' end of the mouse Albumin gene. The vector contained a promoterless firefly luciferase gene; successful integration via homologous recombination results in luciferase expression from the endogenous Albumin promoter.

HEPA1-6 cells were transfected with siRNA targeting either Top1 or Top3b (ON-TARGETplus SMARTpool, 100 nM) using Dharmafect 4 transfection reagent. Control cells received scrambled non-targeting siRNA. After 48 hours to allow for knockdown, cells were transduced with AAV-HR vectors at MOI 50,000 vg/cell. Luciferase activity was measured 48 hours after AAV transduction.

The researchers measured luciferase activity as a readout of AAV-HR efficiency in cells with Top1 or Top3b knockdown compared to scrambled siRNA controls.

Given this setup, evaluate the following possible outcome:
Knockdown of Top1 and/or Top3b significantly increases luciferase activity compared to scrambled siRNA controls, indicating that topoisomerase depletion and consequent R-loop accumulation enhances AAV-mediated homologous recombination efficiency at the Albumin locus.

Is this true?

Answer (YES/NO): NO